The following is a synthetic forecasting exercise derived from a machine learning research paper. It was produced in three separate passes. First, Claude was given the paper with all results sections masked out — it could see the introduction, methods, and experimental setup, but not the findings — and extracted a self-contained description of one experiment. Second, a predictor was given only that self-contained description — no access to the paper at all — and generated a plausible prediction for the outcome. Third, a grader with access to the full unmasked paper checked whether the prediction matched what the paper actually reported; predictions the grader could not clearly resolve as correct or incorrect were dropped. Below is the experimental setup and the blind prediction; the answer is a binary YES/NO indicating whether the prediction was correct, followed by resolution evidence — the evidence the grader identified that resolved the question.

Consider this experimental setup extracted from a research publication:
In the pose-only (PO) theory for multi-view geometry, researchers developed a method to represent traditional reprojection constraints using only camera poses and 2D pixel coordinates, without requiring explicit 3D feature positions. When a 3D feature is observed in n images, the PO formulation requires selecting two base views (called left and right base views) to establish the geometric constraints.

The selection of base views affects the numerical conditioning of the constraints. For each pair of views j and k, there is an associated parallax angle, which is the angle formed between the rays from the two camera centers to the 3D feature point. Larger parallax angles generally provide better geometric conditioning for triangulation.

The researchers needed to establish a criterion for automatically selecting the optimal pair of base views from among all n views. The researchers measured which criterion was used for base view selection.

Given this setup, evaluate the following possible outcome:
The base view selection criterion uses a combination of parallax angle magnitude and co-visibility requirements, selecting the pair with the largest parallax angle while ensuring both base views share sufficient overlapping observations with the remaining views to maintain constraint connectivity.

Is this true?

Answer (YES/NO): NO